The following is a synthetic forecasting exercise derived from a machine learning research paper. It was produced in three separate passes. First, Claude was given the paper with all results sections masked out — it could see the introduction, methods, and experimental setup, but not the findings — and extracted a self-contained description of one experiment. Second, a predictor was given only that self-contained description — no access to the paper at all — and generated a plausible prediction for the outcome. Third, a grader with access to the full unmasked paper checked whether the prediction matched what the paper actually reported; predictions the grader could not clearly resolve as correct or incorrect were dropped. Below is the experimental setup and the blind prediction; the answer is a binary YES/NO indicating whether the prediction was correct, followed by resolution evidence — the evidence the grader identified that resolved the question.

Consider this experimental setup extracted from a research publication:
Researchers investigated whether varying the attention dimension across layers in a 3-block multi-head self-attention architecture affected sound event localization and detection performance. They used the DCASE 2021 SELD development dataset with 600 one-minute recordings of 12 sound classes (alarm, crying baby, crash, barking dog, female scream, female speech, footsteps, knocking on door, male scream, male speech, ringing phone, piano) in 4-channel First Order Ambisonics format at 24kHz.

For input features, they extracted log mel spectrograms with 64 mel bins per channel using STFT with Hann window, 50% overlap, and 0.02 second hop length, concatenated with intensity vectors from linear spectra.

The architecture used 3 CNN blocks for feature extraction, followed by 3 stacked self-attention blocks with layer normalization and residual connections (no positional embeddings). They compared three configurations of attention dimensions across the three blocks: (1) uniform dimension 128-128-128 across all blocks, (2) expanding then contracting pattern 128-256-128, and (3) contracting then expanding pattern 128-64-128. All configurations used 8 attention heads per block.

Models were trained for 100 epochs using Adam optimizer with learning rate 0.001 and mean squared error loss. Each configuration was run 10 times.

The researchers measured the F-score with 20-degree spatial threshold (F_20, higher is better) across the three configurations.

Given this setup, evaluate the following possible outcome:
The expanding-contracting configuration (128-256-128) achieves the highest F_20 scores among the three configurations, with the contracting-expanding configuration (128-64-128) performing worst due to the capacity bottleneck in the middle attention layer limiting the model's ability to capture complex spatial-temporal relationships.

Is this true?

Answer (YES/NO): YES